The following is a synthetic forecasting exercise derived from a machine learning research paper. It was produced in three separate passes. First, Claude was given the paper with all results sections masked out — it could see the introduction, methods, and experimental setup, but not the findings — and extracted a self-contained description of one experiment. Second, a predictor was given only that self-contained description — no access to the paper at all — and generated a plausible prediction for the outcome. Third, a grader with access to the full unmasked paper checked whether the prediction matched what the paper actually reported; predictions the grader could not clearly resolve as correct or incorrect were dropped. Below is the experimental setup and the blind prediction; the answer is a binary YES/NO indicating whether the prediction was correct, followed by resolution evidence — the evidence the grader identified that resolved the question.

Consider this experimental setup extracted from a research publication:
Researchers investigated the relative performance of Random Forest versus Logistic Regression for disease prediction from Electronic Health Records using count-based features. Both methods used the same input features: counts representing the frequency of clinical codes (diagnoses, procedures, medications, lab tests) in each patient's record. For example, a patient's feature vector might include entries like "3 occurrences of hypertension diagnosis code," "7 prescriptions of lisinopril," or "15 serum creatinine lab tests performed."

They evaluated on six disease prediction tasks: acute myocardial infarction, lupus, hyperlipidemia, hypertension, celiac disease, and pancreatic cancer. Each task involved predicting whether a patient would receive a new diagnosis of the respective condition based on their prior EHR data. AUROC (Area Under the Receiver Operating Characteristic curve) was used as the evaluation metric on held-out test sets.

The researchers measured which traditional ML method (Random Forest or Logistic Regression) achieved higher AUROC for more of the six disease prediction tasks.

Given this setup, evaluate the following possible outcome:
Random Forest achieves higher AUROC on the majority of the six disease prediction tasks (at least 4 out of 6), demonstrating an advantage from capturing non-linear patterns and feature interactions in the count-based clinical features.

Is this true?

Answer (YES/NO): NO